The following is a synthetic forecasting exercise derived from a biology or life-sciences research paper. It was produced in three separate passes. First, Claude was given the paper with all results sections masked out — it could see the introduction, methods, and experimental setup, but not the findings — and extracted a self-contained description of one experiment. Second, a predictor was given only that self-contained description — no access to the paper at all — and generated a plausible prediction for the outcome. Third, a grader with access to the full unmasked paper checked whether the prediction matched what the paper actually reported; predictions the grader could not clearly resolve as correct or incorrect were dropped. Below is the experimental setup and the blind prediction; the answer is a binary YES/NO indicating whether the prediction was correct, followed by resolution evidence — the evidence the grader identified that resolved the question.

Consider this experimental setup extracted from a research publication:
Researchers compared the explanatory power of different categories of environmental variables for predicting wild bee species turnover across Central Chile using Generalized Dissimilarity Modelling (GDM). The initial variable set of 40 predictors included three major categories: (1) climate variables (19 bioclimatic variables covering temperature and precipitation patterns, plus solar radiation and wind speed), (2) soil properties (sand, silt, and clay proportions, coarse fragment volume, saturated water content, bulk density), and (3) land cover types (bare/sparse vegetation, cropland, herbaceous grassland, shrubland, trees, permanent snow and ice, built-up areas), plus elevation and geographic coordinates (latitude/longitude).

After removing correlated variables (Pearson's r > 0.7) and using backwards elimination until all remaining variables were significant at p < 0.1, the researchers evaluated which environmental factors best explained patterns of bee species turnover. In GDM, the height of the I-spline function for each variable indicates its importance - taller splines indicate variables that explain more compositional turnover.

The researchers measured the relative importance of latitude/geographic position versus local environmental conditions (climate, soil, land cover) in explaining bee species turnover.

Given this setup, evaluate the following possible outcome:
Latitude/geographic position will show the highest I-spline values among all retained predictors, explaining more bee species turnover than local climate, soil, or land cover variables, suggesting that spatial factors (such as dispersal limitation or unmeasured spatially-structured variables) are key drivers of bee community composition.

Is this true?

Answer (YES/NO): YES